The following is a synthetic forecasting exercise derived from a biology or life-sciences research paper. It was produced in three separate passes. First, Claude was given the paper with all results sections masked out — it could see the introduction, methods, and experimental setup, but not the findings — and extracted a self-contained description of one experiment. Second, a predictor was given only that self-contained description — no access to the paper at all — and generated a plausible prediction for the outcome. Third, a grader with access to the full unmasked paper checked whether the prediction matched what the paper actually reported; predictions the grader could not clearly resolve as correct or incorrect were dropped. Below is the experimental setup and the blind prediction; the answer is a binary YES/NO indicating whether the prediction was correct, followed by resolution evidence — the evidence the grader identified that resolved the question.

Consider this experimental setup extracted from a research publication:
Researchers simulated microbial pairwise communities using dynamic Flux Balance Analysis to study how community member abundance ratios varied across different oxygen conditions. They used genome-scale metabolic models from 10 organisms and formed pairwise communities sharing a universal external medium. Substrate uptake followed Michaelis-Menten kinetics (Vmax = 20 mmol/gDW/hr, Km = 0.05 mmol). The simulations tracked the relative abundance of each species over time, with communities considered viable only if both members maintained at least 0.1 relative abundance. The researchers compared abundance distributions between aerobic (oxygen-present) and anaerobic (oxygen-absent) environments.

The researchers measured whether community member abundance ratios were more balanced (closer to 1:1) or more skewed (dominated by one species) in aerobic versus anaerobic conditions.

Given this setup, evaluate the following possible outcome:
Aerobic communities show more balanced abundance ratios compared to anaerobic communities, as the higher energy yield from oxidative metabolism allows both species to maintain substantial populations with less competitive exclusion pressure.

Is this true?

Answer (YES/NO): NO